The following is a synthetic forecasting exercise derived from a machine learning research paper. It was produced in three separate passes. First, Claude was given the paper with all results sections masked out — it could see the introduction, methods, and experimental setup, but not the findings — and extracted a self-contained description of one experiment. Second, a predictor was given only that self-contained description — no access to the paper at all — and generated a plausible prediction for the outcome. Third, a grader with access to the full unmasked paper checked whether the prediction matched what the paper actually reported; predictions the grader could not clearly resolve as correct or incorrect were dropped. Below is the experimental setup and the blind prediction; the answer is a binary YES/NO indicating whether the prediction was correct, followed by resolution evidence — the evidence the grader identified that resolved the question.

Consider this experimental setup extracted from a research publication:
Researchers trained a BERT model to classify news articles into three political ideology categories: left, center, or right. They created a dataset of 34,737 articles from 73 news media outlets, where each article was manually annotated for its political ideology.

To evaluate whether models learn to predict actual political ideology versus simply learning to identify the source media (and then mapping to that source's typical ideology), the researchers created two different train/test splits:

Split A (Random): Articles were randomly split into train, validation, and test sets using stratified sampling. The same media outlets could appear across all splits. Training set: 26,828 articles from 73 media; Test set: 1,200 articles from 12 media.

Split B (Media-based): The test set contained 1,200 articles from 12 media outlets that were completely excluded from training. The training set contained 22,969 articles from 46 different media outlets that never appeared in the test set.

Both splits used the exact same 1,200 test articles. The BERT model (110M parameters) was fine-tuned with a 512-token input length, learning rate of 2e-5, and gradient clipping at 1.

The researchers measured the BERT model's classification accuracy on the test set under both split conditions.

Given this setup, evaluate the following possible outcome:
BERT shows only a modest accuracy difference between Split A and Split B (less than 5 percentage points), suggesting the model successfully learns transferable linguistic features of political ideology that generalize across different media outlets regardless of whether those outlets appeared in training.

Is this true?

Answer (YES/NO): NO